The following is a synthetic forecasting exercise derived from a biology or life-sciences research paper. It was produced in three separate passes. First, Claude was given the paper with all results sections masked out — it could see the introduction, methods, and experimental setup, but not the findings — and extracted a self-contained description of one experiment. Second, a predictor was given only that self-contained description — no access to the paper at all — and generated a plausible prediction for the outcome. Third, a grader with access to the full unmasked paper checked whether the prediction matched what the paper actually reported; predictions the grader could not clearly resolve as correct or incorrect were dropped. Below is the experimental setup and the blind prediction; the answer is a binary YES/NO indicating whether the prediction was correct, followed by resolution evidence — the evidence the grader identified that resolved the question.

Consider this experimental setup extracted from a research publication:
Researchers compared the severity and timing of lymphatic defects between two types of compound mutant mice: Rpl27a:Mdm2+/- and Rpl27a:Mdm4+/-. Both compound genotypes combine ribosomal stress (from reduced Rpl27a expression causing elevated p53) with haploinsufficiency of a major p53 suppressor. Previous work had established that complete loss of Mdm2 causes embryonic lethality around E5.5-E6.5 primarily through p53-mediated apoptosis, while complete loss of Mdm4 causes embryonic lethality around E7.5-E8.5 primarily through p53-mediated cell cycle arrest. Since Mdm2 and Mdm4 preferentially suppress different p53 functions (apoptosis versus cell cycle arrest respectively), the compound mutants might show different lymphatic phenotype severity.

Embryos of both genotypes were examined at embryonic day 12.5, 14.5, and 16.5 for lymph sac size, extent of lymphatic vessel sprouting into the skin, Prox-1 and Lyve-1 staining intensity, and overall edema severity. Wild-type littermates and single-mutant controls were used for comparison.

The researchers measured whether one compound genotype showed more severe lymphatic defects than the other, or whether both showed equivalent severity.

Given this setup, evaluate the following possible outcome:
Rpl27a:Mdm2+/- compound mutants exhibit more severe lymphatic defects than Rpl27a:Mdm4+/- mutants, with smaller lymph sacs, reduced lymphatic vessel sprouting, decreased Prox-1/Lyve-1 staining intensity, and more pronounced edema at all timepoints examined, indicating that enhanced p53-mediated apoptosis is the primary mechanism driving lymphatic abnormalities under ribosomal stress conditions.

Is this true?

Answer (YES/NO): NO